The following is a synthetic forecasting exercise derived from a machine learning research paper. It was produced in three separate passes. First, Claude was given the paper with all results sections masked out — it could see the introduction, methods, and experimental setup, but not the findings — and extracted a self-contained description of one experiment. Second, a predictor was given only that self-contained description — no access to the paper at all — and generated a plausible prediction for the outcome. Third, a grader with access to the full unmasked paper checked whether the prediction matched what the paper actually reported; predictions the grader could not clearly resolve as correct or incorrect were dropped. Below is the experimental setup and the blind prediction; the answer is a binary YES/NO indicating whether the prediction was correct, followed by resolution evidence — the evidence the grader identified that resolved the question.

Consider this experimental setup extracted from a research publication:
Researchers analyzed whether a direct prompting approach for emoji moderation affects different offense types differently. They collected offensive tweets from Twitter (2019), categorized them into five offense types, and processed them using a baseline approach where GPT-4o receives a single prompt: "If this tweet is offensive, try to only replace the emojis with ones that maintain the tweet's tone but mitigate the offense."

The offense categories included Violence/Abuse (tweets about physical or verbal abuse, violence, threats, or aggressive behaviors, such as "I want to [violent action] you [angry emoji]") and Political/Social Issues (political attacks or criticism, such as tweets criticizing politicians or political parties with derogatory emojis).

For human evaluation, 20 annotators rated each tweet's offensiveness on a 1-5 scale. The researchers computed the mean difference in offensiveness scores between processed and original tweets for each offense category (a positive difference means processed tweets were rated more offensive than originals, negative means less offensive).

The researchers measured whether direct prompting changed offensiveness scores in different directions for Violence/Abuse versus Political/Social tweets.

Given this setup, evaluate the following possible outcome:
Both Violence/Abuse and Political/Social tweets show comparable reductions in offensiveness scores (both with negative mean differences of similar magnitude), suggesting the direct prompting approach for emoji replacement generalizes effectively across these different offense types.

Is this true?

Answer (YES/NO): NO